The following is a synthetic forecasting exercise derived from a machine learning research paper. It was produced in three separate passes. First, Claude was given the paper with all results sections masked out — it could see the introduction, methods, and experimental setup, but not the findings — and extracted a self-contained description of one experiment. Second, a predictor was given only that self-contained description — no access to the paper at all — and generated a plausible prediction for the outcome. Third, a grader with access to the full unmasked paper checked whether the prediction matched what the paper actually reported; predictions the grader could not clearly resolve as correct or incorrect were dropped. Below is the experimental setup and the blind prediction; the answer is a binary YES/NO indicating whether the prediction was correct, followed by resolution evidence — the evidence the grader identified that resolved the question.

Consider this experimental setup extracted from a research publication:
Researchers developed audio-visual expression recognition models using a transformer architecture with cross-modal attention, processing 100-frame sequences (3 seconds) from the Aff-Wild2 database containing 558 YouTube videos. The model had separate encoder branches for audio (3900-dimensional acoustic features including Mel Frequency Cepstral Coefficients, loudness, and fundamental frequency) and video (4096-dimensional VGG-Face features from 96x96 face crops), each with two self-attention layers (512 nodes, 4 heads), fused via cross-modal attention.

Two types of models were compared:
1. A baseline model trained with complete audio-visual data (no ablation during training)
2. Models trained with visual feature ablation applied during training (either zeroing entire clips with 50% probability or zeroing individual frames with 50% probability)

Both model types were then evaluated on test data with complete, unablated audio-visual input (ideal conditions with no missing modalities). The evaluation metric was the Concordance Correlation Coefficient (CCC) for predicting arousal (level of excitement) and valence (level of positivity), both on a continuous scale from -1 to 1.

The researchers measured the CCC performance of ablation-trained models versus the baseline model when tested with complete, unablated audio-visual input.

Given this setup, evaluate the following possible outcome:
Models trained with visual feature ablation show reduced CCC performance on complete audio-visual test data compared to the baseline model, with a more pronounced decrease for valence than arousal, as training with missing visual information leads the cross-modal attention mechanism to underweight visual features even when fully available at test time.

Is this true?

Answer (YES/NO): NO